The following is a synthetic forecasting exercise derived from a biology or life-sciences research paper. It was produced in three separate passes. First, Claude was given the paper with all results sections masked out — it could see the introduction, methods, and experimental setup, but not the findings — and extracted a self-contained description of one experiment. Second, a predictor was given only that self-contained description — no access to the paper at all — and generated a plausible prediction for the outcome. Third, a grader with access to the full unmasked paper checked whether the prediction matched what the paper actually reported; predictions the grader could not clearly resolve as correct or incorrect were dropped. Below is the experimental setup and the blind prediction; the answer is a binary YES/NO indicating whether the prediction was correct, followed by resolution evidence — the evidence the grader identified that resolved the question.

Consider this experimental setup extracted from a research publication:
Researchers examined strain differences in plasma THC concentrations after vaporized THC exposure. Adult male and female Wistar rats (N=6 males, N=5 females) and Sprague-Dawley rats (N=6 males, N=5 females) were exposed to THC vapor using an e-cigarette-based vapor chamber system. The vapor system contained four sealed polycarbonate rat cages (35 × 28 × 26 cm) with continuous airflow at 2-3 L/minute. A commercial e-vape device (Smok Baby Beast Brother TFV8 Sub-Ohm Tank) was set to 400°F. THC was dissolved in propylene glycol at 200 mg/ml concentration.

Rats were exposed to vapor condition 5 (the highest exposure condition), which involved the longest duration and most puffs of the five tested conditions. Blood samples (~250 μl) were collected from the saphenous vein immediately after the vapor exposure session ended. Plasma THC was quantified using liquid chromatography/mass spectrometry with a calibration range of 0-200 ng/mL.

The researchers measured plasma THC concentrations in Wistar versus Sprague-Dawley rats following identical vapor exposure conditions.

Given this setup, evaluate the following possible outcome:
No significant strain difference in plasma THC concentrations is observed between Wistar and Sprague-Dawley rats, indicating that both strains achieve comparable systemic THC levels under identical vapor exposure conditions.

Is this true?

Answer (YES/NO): YES